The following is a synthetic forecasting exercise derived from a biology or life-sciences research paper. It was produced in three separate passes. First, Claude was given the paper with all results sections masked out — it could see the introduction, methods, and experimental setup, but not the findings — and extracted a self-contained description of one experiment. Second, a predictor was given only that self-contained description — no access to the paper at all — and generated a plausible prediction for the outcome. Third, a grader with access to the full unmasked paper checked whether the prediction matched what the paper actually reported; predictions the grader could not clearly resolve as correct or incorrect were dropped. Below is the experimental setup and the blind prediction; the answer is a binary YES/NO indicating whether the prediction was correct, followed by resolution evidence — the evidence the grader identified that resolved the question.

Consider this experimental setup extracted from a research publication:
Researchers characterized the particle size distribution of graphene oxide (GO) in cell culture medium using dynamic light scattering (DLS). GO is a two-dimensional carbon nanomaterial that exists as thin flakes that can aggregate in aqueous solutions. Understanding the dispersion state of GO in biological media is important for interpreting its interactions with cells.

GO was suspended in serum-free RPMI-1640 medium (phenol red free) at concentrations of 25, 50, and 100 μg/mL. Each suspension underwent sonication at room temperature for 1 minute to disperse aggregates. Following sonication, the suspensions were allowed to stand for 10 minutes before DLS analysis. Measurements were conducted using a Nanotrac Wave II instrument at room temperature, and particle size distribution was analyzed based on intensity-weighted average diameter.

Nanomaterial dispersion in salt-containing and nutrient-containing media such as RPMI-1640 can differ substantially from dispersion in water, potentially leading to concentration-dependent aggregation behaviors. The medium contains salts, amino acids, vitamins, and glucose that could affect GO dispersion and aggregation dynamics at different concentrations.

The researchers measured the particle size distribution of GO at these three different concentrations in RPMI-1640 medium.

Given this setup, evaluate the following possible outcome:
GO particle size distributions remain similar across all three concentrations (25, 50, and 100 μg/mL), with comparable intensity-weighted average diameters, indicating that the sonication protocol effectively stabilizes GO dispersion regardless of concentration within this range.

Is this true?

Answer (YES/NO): NO